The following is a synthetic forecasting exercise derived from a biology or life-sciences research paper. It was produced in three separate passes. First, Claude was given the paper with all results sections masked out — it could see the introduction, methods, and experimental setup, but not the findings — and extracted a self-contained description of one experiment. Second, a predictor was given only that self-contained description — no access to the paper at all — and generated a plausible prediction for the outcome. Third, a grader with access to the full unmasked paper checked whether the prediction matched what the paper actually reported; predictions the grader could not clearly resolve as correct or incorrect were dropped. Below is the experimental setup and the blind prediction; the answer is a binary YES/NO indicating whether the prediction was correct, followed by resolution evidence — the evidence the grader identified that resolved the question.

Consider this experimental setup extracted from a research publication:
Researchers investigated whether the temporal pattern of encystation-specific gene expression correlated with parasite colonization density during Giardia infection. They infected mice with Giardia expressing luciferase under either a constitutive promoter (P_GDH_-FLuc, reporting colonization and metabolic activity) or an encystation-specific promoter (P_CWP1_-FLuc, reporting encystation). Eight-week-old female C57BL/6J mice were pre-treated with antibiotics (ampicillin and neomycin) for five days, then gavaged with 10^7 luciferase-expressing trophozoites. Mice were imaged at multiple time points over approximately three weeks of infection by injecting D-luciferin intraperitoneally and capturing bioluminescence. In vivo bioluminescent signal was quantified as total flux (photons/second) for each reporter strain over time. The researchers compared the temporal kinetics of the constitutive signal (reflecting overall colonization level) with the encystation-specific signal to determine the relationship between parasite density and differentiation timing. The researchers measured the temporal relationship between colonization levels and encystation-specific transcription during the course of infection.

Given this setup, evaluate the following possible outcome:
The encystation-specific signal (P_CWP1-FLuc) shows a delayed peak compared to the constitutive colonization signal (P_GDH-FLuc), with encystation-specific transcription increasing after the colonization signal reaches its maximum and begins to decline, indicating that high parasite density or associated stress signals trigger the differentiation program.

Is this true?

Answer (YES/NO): NO